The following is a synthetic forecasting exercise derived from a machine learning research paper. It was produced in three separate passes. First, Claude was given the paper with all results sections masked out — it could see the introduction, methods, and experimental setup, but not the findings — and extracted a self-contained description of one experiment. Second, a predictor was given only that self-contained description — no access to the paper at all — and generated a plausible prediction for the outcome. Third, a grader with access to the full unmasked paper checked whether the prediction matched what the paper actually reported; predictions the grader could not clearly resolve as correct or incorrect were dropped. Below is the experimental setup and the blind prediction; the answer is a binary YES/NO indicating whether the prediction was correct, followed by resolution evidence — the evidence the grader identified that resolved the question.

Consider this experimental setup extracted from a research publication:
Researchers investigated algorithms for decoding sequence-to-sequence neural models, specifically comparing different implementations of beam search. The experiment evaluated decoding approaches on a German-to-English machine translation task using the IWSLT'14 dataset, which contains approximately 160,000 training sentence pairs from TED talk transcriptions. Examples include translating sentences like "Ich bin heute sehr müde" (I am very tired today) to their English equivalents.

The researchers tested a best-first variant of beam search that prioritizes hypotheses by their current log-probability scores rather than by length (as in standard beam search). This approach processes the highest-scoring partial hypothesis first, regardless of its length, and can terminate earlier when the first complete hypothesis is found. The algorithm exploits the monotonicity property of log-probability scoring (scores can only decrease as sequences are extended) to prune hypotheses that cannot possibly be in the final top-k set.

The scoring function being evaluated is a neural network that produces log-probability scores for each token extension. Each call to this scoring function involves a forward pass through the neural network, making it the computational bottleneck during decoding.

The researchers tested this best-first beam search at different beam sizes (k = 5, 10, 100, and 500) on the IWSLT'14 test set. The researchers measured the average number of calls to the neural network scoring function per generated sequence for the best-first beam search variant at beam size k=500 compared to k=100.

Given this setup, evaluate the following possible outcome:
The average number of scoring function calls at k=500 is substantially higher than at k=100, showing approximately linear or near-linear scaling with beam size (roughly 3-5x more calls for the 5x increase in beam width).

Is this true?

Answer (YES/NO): NO